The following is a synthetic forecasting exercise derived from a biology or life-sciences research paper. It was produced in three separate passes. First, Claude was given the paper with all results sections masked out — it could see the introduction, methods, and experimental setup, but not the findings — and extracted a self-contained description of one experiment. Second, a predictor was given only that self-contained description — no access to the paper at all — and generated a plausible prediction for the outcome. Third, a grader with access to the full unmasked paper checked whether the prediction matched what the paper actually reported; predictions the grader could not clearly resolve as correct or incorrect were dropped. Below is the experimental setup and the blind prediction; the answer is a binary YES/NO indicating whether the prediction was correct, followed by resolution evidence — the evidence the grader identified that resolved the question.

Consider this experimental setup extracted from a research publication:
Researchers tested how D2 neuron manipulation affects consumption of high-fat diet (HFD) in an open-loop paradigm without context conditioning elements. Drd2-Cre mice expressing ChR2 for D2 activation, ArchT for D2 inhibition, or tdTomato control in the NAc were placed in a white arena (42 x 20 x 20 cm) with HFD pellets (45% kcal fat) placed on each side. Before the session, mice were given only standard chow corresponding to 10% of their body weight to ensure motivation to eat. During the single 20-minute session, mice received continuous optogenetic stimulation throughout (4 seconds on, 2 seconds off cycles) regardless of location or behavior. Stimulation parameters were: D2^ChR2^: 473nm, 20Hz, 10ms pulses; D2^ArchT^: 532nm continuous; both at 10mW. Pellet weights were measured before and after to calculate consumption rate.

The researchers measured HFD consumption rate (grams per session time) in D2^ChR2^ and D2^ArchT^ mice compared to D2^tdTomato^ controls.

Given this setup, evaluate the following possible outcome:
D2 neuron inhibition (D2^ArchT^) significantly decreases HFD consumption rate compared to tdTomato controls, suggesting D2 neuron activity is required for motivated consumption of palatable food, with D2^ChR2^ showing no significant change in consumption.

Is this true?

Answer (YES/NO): NO